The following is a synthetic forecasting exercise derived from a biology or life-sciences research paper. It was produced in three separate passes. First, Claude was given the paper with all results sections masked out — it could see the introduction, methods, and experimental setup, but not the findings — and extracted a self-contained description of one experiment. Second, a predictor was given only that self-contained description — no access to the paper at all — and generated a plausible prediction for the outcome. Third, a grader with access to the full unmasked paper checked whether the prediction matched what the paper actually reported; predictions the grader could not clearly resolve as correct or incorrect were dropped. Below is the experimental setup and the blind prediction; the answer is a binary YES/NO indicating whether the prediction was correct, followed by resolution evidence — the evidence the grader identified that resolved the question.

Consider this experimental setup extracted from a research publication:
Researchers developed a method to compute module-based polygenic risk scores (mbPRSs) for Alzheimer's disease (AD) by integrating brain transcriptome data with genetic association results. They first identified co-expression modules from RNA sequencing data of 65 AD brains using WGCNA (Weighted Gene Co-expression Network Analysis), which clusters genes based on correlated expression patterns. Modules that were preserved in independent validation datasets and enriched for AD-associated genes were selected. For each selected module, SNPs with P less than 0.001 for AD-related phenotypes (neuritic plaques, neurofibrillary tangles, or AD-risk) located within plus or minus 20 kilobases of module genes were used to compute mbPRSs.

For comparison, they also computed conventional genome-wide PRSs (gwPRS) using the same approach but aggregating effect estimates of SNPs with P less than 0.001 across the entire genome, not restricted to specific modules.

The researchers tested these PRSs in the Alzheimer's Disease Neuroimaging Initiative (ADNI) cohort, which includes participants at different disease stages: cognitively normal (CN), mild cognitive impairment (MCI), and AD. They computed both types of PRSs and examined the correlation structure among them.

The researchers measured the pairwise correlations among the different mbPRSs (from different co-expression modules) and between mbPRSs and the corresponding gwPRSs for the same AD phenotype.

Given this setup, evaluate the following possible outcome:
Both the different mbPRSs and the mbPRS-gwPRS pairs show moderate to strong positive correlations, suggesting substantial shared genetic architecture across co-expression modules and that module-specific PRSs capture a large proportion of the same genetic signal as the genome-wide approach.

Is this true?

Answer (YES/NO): NO